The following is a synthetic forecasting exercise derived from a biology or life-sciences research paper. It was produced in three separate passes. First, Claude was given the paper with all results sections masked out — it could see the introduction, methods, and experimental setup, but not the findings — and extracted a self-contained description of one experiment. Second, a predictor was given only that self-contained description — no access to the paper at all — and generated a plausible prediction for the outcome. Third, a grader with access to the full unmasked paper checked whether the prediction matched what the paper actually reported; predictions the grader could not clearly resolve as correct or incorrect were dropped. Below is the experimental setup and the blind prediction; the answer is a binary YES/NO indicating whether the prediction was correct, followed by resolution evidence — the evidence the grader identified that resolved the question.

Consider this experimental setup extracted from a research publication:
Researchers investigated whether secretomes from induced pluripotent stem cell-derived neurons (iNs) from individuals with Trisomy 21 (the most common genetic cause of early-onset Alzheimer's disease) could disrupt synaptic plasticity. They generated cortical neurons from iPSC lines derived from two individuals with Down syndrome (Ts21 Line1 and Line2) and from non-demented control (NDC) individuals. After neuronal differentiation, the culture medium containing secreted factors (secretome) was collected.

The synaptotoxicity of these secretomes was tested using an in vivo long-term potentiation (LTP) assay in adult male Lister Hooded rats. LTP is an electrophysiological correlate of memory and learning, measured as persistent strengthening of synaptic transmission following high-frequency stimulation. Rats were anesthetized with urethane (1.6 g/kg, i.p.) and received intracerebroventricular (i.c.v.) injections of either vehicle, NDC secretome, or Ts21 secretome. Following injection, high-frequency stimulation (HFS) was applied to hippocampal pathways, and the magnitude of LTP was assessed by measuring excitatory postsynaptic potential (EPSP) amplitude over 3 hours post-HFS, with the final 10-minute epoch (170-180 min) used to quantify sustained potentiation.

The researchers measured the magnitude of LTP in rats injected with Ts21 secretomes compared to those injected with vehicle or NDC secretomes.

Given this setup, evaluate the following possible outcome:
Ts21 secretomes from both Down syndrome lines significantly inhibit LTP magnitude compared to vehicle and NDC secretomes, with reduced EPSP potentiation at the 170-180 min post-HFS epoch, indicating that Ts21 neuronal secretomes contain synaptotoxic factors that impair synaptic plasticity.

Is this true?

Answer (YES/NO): YES